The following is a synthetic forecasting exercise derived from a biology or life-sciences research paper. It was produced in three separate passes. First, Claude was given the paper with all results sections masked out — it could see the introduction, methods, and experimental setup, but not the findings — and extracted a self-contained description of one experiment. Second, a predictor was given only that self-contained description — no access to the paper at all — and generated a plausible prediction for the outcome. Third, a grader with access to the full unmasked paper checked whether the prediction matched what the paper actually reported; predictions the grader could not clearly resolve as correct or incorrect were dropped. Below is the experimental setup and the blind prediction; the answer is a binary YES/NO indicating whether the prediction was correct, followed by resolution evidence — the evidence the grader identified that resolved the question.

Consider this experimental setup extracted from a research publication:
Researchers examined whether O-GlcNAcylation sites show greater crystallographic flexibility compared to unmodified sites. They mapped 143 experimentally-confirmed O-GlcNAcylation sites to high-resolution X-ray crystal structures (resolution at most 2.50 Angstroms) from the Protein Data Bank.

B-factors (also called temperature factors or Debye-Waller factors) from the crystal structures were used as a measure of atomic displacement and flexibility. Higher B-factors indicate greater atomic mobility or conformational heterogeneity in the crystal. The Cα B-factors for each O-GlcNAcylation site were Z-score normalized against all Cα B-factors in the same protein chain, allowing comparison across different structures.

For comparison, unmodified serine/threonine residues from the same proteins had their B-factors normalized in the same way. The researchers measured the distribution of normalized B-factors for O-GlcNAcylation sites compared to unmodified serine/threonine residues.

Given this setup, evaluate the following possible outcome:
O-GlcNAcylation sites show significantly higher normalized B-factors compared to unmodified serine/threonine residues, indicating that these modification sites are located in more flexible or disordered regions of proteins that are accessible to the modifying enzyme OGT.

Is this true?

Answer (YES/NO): NO